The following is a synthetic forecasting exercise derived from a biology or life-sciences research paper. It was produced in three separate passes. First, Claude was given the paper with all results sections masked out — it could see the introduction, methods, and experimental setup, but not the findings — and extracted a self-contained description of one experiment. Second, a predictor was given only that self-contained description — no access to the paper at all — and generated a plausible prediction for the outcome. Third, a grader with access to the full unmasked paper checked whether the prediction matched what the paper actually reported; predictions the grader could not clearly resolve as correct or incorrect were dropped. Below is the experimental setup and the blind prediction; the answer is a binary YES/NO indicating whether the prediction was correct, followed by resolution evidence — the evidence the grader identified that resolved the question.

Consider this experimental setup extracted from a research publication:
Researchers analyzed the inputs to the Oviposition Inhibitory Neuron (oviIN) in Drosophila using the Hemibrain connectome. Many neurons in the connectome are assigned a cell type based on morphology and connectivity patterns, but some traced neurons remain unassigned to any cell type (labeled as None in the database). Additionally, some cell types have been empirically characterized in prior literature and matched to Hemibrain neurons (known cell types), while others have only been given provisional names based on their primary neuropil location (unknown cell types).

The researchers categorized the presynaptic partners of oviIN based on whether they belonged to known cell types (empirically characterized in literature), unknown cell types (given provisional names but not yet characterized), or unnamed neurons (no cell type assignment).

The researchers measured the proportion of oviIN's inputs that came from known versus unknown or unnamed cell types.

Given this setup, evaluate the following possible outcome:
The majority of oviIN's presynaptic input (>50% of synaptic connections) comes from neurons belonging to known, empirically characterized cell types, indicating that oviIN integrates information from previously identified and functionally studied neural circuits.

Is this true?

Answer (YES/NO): NO